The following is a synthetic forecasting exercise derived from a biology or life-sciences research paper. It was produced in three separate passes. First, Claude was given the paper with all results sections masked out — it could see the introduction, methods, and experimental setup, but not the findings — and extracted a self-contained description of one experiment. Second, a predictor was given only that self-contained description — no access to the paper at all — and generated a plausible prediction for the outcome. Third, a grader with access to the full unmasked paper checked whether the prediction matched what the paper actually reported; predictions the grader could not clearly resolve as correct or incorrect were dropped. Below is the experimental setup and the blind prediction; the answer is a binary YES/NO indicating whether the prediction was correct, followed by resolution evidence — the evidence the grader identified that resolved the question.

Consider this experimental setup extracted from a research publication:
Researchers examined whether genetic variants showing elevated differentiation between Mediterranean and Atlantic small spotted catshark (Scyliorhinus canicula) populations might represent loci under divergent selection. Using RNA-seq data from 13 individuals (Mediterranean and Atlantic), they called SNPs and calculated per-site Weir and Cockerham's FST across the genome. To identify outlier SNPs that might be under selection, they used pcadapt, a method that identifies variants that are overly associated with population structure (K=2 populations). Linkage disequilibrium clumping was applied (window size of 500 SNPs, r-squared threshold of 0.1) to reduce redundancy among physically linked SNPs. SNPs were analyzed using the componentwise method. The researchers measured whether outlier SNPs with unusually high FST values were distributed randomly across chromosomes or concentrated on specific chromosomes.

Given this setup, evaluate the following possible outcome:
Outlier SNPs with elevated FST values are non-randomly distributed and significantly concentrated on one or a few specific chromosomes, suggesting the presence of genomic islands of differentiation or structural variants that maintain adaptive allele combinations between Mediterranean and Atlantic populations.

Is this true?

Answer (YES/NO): NO